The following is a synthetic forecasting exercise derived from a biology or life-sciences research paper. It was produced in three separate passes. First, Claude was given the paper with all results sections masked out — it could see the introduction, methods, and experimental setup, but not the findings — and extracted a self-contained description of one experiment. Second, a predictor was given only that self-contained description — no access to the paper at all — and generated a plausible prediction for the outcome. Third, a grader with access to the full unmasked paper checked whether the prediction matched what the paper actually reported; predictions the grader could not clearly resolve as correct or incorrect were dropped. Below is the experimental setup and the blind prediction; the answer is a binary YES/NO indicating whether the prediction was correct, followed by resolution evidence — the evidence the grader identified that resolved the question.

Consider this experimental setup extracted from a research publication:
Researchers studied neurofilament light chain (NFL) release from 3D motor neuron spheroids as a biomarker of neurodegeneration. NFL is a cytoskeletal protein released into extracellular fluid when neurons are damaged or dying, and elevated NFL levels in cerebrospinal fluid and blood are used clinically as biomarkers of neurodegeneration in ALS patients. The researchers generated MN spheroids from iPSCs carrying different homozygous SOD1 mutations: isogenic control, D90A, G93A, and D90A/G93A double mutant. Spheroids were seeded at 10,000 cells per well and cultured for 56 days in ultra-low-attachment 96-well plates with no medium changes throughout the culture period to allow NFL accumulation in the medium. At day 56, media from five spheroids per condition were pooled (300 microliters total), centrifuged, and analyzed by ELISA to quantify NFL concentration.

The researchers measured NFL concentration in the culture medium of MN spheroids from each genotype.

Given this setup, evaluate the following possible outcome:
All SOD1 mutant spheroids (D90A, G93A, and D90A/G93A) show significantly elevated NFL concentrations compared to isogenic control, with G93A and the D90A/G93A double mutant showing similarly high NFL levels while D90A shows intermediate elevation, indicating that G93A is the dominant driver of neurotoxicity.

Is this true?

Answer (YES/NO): NO